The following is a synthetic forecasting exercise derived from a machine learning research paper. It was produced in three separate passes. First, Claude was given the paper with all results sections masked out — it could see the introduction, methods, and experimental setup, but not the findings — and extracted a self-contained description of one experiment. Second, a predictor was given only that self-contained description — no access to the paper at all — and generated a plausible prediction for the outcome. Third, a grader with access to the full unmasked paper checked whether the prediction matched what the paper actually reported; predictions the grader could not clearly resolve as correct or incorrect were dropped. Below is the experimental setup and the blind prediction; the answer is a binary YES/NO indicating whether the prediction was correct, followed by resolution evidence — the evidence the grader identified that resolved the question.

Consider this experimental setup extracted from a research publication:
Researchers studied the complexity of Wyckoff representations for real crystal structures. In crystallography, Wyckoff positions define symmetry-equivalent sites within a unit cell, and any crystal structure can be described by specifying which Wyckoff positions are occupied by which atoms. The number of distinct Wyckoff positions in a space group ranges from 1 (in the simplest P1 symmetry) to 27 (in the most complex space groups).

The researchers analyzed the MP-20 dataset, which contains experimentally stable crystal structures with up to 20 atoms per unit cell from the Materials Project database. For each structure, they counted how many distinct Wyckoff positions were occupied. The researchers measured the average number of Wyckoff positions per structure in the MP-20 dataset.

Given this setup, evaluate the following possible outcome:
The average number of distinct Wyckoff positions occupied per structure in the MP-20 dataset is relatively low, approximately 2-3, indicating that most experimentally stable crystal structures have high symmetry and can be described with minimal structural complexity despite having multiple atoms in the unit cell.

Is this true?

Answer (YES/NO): YES